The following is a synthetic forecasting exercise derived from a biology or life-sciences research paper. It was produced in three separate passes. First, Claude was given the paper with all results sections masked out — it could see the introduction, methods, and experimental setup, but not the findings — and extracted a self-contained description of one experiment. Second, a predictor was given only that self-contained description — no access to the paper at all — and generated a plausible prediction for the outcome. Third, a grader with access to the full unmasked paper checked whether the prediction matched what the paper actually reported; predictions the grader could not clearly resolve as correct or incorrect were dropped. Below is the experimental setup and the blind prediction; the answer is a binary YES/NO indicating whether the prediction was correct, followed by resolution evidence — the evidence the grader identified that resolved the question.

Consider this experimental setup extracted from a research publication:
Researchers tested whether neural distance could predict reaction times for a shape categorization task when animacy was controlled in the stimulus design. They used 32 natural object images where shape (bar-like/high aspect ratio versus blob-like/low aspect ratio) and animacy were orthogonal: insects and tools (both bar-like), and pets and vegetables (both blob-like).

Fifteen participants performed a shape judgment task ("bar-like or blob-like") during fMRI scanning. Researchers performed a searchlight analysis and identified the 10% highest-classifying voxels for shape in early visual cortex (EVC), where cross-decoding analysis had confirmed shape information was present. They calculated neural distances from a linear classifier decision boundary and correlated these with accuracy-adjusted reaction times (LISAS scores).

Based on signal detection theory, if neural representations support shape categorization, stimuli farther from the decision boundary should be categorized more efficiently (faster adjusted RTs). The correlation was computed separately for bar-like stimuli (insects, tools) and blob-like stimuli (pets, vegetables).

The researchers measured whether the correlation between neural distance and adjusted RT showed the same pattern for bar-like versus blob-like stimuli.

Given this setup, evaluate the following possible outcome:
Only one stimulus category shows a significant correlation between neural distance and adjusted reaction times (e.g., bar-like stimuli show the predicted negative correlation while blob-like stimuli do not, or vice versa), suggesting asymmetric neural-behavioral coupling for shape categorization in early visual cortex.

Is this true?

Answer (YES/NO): NO